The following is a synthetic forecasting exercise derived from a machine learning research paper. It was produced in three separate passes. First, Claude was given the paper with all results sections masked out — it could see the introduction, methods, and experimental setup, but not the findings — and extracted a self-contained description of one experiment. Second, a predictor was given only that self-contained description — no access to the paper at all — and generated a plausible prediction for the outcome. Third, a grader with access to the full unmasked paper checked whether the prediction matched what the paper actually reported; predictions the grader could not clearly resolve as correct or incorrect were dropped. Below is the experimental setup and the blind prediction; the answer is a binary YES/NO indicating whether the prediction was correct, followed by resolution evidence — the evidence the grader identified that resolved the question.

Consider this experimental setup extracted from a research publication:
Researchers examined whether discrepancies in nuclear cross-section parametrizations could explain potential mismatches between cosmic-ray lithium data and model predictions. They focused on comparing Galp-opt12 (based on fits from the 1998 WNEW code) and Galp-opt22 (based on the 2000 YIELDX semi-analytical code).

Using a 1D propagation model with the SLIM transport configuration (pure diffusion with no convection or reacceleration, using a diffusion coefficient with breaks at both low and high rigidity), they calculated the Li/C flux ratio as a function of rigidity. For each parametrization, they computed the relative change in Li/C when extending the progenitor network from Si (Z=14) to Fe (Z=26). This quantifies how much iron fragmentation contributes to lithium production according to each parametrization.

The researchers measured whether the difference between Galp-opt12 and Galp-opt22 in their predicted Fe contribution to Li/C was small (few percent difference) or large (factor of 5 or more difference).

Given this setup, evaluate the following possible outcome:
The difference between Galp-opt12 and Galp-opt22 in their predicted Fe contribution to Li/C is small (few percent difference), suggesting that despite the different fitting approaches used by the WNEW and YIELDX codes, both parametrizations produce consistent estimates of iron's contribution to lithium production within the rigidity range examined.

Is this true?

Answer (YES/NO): NO